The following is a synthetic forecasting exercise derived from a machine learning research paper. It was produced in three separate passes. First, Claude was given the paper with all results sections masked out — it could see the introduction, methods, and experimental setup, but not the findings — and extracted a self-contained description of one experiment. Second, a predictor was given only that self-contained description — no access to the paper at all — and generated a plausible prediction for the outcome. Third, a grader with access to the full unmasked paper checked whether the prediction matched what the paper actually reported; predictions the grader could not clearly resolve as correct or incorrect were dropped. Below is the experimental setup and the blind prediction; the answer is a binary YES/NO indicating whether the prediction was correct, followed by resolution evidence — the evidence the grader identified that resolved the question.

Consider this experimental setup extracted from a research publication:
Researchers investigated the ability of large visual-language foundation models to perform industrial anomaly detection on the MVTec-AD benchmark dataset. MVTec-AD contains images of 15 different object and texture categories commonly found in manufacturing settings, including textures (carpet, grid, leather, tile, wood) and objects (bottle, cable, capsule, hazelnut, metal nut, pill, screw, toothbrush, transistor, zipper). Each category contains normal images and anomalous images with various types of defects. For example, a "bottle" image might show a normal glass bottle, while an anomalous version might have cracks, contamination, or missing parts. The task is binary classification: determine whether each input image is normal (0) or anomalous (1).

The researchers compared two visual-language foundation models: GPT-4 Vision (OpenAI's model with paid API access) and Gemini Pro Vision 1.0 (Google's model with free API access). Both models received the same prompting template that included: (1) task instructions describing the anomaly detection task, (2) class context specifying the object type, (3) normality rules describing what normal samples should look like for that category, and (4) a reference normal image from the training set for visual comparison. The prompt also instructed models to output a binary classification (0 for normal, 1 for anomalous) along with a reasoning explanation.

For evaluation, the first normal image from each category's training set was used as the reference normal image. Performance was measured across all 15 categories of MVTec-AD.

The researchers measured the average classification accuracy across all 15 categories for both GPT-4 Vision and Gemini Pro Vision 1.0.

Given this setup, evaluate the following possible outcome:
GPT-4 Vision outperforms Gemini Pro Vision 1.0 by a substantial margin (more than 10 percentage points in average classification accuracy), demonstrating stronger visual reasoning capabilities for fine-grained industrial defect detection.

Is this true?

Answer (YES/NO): NO